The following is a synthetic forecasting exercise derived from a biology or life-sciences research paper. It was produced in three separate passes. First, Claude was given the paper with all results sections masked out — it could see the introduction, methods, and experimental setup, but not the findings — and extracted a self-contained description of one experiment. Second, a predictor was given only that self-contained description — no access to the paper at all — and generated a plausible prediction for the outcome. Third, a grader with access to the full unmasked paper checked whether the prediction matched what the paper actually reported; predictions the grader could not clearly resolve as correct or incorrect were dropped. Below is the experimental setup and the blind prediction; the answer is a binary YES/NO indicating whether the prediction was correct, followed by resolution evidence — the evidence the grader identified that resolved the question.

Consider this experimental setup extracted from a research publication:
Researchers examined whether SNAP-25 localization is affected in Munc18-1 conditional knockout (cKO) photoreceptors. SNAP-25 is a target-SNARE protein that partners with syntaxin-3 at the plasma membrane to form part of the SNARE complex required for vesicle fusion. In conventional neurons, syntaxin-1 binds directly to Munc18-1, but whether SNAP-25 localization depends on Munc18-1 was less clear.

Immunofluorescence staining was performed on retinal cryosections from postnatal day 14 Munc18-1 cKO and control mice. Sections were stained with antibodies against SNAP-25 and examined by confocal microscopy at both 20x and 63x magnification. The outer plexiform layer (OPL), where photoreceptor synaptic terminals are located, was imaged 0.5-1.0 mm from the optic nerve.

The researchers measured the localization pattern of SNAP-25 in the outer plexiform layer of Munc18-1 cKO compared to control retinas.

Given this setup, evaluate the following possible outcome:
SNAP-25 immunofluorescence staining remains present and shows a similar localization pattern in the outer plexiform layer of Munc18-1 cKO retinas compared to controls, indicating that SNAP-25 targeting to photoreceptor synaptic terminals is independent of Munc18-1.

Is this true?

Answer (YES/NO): YES